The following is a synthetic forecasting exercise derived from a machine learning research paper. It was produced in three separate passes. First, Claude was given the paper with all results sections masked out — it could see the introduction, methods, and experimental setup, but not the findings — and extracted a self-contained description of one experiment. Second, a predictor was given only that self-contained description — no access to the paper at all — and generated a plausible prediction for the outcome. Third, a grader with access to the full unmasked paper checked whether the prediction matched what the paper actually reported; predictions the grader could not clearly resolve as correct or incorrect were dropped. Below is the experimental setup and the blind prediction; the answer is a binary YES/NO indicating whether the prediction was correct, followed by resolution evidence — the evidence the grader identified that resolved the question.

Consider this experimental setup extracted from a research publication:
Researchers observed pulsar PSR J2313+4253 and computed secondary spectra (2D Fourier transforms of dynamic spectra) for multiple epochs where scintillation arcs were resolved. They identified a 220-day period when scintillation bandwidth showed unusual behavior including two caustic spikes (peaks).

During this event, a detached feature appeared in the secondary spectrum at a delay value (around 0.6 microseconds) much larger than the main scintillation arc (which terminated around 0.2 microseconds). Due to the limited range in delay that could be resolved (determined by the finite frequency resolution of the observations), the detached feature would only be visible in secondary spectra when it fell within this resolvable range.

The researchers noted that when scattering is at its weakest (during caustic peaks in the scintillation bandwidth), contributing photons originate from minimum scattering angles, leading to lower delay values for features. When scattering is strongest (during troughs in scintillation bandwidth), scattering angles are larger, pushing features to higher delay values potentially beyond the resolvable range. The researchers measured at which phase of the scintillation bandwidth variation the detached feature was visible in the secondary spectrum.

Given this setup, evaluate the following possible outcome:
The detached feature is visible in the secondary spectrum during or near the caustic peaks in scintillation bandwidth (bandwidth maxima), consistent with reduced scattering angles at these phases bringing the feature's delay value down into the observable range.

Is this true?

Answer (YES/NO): YES